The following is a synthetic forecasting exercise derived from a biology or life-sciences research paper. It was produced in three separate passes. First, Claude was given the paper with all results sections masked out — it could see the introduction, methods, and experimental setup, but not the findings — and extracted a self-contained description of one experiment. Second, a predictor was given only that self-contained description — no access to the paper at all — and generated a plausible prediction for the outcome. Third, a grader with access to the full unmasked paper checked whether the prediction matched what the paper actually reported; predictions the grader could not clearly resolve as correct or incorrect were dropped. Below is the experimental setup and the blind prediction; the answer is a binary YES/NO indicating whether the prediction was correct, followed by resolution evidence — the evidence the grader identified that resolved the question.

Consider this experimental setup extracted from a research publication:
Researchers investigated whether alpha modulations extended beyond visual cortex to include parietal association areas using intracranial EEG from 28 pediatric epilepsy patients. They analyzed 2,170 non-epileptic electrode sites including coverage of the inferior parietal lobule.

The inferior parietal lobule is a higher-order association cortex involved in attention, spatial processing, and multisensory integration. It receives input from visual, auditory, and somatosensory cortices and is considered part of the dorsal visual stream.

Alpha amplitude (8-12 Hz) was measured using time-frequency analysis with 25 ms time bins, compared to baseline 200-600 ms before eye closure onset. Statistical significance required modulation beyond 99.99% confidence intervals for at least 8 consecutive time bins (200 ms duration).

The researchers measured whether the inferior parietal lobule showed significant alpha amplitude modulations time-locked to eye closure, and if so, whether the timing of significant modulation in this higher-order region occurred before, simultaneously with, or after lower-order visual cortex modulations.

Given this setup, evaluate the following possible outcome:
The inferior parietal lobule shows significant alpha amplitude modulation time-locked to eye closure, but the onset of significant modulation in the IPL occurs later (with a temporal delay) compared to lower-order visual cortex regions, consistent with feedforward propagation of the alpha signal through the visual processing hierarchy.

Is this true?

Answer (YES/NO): NO